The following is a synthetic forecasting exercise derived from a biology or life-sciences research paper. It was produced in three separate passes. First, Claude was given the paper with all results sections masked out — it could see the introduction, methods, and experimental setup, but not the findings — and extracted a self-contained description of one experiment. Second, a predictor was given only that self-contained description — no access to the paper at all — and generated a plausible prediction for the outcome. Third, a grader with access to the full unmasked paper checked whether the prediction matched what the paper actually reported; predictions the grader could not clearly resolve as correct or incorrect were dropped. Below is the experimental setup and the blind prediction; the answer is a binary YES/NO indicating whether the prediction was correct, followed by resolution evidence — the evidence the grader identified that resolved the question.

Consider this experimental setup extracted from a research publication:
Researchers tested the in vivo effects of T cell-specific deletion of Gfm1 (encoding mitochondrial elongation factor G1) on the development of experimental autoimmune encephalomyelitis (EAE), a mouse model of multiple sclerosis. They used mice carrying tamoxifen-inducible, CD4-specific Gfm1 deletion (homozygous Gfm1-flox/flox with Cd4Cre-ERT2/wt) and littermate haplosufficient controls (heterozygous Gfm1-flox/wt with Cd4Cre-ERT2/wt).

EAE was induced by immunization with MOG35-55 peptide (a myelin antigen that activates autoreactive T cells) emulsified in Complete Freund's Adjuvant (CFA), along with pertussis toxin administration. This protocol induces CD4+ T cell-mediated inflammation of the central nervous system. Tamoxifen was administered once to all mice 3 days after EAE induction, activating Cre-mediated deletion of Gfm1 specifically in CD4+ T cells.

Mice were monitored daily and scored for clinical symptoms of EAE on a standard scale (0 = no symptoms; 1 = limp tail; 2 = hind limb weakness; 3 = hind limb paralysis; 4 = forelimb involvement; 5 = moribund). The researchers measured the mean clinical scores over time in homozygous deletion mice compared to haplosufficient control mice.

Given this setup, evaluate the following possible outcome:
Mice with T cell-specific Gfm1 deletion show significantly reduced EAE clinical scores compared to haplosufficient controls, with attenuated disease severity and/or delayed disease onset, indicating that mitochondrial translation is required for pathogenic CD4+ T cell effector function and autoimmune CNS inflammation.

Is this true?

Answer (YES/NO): YES